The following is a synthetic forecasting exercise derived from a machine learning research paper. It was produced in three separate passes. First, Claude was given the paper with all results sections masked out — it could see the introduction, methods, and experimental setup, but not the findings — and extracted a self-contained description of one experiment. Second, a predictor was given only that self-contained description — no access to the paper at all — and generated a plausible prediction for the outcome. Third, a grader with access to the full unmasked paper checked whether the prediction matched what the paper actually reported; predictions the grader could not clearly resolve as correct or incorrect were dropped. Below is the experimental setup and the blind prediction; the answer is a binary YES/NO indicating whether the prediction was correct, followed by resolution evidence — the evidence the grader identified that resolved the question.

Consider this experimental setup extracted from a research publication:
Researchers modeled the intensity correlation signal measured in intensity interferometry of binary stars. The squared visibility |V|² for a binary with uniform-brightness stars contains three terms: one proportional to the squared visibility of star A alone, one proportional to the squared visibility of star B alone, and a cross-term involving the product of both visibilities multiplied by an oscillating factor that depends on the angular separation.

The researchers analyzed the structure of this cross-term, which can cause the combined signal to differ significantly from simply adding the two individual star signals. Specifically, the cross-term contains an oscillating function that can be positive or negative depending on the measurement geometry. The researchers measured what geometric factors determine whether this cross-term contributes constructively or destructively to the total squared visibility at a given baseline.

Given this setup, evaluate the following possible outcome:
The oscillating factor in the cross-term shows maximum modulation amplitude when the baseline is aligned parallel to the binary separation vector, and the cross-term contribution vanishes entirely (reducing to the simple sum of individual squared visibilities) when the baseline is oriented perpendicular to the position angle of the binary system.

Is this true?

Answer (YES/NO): NO